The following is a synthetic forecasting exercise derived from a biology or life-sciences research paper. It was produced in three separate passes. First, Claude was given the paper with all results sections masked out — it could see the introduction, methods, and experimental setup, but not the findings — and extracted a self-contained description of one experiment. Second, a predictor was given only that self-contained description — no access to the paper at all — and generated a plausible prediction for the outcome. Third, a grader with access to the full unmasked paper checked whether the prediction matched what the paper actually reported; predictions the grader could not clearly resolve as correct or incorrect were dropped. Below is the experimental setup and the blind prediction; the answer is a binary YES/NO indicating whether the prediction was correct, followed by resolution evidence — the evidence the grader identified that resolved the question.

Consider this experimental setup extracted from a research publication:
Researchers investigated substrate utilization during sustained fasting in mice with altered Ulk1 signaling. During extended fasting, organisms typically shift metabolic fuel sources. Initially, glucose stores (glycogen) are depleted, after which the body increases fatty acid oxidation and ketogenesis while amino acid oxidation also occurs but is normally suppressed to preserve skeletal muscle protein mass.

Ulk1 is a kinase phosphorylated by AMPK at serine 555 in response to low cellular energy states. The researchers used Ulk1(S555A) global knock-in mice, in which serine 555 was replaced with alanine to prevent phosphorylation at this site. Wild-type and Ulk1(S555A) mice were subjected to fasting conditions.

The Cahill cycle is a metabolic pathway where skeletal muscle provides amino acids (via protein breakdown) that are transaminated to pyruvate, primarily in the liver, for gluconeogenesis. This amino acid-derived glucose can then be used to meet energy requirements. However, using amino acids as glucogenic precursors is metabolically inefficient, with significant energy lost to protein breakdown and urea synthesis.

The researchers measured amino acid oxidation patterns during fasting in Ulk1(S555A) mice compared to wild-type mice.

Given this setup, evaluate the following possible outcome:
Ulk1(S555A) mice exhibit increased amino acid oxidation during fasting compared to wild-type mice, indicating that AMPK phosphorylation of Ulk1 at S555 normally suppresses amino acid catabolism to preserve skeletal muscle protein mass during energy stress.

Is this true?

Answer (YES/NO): YES